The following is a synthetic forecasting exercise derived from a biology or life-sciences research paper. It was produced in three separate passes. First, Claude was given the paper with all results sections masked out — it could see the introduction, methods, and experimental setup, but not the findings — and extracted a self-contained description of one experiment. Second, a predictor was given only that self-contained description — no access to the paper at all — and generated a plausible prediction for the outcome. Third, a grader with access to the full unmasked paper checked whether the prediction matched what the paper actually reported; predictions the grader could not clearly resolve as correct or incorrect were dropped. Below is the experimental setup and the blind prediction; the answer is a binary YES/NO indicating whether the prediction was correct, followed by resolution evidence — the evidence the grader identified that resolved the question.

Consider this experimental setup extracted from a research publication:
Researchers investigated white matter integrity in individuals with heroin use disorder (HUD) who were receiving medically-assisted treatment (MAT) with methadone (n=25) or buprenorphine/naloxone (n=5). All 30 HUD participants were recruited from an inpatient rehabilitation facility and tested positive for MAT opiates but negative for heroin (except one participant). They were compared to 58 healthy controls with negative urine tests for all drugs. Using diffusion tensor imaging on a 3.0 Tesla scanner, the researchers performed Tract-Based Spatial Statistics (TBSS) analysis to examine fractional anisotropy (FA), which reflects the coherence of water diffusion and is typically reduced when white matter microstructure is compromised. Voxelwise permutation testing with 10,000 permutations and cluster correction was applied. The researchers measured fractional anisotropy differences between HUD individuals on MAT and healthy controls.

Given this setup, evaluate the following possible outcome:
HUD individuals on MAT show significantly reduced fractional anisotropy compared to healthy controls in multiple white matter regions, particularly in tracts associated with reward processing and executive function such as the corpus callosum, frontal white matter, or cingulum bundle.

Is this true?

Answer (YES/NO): YES